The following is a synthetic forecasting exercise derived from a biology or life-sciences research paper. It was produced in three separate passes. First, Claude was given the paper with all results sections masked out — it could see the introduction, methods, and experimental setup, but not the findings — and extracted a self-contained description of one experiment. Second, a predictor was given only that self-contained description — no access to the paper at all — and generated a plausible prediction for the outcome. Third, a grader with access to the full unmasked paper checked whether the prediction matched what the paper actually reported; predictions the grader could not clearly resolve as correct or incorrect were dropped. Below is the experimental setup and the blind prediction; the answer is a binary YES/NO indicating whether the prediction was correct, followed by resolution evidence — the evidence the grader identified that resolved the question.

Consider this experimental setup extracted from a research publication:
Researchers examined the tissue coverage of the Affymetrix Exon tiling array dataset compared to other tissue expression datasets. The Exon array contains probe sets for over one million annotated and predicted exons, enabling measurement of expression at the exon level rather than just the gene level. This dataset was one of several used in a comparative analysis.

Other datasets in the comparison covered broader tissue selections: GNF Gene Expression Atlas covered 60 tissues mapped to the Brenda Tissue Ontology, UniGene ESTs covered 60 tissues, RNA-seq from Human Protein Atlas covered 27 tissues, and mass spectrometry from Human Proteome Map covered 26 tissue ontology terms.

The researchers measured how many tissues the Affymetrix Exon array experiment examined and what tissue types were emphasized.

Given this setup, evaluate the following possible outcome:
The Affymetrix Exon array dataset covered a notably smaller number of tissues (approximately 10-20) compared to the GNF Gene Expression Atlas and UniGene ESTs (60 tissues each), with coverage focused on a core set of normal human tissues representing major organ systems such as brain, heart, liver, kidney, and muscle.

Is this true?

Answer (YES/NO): NO